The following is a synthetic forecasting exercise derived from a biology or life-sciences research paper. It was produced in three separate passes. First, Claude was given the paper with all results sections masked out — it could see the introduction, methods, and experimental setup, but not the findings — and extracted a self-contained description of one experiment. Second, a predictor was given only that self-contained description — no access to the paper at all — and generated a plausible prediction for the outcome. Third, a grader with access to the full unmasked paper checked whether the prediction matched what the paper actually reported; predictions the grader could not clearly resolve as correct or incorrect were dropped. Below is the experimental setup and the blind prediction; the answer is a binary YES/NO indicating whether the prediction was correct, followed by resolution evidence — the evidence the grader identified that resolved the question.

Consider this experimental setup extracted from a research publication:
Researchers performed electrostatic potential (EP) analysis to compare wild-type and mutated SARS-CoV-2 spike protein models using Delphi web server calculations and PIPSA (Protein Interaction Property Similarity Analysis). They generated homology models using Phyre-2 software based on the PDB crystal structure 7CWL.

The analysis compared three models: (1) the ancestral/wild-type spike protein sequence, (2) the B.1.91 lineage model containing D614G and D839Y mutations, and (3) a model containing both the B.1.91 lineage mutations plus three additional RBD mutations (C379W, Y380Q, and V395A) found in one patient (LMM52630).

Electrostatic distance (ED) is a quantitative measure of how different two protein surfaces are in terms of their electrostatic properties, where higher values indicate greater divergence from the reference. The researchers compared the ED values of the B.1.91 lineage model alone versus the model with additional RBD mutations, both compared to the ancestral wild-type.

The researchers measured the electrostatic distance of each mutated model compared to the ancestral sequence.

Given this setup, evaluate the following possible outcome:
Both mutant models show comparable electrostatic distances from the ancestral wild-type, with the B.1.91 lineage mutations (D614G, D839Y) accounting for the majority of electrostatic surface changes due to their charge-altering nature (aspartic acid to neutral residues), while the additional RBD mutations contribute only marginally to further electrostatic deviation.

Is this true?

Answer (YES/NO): YES